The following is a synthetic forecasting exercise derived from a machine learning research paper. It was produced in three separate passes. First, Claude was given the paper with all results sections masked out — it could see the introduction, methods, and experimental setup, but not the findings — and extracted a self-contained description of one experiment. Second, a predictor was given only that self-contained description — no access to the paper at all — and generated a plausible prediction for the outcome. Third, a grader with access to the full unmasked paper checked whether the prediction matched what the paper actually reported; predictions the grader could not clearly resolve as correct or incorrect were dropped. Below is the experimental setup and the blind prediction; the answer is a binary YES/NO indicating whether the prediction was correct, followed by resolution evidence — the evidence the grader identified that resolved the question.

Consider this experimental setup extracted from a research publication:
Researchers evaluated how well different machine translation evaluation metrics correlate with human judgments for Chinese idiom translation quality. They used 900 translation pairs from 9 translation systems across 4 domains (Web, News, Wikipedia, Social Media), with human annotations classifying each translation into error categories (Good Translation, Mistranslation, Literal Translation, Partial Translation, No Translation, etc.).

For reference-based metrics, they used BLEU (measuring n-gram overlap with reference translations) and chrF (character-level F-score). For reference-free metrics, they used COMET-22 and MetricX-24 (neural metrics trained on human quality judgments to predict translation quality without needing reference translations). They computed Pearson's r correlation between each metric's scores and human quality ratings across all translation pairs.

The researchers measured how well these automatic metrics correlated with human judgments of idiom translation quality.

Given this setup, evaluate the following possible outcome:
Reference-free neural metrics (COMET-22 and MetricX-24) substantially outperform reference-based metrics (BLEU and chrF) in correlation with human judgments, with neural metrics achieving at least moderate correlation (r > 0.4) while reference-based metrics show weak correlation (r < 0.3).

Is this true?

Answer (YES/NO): NO